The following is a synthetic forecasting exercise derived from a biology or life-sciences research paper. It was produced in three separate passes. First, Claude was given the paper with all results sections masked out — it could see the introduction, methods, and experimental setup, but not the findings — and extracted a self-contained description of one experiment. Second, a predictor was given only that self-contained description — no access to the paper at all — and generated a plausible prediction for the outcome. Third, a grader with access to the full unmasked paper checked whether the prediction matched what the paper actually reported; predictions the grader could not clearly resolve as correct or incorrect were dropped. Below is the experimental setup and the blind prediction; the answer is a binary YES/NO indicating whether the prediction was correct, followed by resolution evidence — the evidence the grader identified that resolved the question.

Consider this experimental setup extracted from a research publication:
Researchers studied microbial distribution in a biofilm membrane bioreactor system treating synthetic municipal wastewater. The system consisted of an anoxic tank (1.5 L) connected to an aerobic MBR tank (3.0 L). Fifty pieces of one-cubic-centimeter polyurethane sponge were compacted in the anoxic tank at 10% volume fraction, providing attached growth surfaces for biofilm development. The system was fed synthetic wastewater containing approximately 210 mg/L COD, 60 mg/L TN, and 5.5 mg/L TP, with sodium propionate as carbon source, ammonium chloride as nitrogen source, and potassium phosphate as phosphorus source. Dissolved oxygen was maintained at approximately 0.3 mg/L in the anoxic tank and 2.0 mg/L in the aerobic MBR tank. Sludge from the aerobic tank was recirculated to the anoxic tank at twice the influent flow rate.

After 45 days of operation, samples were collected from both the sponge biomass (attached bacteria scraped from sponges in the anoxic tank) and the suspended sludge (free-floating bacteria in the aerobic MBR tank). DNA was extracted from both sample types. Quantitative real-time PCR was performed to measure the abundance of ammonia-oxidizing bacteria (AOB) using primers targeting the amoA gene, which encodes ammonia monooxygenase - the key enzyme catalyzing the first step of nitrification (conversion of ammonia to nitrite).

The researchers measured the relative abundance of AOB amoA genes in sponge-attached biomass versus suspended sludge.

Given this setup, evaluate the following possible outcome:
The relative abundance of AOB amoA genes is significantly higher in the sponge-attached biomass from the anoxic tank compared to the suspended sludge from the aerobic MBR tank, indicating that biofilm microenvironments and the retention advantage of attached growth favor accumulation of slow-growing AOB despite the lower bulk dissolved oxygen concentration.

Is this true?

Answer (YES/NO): NO